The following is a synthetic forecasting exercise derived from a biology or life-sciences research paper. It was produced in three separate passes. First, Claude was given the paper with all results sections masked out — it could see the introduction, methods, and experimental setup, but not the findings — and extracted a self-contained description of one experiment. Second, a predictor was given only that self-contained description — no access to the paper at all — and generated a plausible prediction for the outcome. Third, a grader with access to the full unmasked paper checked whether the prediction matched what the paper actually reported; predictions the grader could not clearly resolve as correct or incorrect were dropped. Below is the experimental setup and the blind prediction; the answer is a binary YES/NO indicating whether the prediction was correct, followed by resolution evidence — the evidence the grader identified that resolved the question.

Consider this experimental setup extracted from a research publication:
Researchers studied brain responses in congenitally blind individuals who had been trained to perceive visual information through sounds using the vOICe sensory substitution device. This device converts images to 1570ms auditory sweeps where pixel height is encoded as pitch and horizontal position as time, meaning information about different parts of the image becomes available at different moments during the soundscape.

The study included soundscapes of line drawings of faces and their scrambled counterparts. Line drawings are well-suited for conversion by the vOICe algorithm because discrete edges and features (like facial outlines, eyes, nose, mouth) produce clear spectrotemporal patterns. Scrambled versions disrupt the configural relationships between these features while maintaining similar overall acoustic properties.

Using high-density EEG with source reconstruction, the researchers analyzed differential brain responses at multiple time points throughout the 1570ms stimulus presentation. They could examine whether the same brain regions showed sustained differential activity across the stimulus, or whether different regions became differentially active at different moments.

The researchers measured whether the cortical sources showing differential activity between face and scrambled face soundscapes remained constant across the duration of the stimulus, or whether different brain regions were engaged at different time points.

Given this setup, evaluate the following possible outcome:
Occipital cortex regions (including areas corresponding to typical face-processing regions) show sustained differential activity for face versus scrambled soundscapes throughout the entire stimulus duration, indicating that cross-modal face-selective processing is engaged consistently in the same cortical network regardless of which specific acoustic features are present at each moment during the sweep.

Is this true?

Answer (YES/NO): NO